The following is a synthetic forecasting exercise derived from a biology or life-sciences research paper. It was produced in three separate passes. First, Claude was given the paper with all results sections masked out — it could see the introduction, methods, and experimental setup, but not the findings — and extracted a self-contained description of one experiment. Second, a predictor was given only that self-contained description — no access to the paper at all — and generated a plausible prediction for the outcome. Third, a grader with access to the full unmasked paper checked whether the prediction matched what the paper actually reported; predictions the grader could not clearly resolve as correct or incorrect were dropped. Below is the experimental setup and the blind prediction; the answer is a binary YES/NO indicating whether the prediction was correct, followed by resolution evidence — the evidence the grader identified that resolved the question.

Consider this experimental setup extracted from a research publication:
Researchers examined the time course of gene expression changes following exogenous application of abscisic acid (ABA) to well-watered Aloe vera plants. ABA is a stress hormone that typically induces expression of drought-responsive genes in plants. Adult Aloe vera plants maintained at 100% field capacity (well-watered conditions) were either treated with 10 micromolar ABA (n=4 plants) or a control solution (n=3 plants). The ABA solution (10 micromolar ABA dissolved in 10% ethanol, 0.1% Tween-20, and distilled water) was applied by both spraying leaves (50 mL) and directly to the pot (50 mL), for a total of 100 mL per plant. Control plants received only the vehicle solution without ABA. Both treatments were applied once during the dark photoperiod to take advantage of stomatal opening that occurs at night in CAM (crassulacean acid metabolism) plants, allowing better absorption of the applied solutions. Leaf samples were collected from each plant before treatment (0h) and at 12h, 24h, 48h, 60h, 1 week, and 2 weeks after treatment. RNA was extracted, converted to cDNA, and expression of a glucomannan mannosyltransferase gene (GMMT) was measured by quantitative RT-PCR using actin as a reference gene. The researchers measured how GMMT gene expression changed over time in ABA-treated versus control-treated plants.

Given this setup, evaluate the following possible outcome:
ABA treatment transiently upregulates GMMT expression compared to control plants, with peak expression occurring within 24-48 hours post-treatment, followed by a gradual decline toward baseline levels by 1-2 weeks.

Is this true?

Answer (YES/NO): NO